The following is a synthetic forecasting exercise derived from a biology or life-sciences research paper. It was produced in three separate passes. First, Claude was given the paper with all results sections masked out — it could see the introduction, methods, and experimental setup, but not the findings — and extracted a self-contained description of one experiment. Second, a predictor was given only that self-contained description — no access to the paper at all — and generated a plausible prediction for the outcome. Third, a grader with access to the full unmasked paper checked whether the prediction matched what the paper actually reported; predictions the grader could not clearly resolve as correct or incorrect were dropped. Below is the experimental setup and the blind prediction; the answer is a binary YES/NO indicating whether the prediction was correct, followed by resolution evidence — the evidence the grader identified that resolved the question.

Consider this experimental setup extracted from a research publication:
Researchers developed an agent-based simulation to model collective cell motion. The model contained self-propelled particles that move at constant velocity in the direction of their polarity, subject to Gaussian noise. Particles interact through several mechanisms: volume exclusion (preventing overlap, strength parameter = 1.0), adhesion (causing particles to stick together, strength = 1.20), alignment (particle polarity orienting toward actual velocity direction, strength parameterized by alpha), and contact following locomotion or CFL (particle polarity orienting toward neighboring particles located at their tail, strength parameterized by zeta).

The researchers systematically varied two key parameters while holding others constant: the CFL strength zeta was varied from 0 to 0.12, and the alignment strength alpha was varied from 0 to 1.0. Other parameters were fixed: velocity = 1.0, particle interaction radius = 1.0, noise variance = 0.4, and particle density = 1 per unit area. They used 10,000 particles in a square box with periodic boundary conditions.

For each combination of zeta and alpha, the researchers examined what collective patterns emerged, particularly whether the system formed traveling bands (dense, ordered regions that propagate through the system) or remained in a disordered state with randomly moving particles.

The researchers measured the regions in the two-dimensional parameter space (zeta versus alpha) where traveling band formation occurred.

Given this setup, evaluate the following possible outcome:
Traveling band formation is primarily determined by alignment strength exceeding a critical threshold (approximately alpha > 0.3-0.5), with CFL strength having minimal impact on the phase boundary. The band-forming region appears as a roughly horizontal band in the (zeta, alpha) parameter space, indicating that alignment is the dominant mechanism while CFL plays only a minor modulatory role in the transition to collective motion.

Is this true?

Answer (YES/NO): NO